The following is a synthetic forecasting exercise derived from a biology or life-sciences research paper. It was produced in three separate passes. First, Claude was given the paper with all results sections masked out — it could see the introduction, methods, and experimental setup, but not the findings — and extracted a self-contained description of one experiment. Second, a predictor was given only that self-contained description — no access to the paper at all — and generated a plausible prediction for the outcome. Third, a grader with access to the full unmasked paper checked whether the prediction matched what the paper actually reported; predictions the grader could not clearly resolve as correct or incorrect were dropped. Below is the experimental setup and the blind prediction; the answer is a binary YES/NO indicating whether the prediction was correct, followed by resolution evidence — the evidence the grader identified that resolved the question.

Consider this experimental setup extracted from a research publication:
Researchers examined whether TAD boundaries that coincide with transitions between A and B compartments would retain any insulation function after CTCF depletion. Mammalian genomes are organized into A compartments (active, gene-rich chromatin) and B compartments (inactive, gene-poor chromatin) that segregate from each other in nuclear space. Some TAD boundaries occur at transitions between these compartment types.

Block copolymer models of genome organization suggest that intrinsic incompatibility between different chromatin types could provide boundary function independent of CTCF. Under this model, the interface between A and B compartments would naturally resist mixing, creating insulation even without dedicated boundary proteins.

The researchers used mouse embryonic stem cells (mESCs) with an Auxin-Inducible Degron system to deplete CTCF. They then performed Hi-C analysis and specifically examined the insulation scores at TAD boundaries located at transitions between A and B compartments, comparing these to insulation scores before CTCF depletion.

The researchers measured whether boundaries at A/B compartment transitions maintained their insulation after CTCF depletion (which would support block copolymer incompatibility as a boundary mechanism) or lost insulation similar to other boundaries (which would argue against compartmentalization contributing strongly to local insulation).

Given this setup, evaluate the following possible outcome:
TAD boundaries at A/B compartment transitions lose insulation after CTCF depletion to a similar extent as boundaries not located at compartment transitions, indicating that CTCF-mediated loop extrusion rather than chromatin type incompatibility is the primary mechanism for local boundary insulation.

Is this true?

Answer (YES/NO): YES